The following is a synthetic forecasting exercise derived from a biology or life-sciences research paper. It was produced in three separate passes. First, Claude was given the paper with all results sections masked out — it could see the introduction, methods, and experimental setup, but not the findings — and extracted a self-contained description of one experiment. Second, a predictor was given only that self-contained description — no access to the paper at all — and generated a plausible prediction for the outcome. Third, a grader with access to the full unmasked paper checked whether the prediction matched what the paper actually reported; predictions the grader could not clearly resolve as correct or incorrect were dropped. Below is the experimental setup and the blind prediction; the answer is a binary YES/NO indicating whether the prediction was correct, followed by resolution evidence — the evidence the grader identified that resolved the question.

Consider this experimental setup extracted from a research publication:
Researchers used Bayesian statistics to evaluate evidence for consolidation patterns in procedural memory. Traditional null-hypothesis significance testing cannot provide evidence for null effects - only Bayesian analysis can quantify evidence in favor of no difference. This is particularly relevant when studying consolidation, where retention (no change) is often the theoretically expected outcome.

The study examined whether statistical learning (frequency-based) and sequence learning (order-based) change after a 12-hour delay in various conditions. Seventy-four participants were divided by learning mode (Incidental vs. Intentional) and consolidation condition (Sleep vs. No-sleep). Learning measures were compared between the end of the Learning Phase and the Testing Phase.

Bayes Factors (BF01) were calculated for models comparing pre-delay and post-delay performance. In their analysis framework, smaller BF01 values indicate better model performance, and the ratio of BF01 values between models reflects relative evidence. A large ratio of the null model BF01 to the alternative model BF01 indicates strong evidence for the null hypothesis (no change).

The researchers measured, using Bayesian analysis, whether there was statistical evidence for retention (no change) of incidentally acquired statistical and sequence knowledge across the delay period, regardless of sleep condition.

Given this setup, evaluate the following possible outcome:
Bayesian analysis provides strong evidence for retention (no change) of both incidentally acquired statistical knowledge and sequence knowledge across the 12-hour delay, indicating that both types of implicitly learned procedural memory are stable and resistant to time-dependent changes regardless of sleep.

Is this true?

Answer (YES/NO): YES